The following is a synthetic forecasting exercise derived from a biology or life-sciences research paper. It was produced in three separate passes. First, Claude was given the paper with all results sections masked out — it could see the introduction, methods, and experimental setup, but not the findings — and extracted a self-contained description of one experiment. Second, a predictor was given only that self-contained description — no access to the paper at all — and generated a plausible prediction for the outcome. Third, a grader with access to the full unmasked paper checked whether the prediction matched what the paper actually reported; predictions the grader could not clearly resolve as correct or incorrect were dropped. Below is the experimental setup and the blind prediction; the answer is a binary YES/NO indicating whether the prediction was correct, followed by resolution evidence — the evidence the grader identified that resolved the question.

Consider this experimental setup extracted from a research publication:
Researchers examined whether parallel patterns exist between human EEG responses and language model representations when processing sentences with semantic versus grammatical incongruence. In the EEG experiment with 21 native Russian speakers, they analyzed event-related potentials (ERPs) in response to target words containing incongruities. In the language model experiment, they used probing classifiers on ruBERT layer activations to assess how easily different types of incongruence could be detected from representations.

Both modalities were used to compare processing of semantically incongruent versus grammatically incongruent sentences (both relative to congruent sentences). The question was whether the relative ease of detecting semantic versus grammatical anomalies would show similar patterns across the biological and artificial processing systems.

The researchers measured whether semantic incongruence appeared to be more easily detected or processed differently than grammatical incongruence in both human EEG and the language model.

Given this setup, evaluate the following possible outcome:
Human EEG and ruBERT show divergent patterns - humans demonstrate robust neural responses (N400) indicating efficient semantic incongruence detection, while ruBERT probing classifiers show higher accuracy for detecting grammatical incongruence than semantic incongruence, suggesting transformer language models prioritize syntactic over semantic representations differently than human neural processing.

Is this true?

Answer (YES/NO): NO